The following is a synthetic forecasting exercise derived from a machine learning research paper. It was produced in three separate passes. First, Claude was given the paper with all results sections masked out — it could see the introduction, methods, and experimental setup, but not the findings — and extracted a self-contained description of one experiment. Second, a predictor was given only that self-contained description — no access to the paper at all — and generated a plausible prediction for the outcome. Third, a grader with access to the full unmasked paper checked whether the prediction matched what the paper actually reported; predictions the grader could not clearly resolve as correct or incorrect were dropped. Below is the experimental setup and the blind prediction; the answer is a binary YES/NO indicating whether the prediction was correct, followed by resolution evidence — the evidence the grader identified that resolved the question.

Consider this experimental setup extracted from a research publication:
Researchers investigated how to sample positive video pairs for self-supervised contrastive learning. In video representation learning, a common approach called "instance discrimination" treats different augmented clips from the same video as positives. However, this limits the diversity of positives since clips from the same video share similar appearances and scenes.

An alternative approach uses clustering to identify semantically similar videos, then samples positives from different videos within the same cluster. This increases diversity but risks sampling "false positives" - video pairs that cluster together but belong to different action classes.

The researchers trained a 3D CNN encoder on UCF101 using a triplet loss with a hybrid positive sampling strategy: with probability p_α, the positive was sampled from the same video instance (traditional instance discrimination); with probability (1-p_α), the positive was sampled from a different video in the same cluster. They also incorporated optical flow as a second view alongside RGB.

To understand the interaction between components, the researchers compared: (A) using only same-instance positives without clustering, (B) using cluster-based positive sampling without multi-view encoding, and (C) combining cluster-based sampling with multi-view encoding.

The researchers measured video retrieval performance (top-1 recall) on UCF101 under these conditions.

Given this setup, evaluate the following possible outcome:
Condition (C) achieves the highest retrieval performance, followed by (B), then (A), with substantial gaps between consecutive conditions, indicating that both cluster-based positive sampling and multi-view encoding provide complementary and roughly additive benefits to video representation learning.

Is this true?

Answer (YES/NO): NO